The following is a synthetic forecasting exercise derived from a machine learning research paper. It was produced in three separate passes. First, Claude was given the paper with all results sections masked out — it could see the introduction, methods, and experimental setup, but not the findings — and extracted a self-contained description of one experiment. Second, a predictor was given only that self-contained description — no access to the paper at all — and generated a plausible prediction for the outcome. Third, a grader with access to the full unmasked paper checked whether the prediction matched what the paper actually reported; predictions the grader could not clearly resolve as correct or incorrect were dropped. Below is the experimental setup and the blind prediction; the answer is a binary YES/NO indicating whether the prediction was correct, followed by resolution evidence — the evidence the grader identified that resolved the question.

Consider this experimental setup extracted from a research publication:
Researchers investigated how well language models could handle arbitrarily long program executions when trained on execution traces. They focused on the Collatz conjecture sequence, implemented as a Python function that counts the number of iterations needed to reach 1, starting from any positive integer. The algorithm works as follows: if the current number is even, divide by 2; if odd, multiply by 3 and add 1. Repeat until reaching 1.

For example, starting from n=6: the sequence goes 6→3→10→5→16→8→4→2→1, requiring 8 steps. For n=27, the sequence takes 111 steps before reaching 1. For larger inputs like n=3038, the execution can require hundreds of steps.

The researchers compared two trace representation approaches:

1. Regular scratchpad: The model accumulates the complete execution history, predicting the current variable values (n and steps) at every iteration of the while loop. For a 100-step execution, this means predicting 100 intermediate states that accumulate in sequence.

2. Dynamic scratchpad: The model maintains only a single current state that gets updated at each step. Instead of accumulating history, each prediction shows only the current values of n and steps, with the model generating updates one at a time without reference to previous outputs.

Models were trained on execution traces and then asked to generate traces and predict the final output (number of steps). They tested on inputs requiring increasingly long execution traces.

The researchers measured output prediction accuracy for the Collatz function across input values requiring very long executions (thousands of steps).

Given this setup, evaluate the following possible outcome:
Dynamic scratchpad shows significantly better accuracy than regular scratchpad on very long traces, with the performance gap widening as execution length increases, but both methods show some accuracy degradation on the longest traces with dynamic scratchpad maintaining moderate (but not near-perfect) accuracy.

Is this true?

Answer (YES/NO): NO